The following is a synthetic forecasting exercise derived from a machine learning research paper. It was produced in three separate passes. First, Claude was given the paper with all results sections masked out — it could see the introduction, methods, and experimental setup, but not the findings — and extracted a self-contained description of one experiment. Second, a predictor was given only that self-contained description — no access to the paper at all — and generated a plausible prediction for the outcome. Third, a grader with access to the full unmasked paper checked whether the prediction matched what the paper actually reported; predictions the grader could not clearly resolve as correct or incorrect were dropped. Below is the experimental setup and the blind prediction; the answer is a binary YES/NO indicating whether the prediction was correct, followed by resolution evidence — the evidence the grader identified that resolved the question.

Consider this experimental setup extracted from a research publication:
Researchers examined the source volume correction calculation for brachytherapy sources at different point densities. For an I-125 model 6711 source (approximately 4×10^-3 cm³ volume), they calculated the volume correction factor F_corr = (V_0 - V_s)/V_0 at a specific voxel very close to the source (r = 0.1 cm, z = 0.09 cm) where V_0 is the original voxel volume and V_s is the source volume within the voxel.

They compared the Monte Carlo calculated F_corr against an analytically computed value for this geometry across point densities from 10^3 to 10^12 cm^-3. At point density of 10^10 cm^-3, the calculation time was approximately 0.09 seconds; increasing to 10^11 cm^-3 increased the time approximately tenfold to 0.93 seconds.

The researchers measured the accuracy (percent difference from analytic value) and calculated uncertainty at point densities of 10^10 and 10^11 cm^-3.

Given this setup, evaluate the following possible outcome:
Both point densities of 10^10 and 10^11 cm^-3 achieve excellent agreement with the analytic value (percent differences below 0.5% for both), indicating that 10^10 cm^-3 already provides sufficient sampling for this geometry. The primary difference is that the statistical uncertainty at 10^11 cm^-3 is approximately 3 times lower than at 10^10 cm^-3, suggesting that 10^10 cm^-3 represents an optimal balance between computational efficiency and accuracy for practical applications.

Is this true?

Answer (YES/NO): NO